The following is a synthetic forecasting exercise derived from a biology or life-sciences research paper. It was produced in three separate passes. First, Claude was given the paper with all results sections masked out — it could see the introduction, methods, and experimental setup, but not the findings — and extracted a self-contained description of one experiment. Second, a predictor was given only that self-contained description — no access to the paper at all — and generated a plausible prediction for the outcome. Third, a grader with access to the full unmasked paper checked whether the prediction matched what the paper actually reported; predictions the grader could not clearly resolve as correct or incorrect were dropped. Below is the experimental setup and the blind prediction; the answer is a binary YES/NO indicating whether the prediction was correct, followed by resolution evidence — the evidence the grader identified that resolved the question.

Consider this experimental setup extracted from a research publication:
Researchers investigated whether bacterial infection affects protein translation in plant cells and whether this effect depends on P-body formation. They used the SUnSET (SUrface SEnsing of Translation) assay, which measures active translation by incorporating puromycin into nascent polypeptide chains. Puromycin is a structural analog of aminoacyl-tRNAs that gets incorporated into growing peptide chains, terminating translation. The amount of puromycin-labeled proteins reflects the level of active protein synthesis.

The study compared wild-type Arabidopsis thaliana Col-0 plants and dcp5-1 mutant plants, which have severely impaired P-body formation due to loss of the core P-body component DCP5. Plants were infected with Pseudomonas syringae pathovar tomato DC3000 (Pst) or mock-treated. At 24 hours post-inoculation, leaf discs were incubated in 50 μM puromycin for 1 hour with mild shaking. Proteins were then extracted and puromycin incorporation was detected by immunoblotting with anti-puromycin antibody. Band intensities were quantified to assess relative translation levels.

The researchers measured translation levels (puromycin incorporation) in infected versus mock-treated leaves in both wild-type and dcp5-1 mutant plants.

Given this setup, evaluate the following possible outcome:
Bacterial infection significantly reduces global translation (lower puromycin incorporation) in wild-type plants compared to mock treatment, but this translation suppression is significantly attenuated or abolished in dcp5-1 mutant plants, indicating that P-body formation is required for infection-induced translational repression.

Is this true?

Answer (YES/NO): YES